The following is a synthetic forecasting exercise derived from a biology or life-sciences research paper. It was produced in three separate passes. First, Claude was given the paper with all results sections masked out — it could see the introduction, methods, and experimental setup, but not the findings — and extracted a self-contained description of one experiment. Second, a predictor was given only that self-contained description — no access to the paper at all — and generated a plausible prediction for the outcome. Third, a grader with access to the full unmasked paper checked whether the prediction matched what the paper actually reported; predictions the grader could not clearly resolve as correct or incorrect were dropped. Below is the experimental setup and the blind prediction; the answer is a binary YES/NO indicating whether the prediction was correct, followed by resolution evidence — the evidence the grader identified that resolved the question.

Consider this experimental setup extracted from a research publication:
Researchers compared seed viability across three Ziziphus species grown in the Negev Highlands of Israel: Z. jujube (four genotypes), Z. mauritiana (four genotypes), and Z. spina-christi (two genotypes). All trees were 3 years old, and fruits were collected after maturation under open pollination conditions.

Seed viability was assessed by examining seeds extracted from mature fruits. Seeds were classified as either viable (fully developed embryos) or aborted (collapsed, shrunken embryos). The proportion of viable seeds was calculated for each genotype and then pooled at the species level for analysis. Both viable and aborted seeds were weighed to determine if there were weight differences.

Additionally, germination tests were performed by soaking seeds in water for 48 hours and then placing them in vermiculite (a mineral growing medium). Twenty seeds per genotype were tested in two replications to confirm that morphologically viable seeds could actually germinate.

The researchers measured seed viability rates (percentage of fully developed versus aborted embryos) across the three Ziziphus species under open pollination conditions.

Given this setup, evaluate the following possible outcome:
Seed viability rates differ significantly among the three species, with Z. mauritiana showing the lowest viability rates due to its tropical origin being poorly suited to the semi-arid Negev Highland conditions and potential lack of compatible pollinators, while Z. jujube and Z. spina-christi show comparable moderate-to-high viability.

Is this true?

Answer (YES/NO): NO